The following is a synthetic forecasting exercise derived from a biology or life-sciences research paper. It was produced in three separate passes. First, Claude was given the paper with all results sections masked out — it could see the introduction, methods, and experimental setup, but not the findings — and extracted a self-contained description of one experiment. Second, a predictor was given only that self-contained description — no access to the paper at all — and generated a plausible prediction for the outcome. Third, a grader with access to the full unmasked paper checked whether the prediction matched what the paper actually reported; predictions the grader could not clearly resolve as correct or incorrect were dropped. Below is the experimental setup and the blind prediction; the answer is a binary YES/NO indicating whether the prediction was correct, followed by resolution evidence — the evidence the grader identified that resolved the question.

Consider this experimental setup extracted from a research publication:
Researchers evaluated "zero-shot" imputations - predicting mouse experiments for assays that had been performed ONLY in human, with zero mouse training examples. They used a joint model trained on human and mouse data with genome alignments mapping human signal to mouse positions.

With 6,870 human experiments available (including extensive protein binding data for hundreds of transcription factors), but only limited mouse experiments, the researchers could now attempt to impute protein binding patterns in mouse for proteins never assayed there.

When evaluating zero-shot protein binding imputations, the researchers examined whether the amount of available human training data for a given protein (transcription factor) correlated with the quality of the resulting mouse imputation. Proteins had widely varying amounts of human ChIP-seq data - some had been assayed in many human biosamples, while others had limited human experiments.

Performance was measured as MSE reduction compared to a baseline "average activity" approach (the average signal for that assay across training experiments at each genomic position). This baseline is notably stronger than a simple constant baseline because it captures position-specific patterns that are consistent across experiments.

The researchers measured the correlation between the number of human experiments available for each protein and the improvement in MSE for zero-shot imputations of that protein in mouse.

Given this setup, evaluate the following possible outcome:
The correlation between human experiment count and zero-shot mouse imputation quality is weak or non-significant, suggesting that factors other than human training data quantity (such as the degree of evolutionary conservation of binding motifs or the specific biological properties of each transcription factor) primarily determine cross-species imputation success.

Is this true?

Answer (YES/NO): YES